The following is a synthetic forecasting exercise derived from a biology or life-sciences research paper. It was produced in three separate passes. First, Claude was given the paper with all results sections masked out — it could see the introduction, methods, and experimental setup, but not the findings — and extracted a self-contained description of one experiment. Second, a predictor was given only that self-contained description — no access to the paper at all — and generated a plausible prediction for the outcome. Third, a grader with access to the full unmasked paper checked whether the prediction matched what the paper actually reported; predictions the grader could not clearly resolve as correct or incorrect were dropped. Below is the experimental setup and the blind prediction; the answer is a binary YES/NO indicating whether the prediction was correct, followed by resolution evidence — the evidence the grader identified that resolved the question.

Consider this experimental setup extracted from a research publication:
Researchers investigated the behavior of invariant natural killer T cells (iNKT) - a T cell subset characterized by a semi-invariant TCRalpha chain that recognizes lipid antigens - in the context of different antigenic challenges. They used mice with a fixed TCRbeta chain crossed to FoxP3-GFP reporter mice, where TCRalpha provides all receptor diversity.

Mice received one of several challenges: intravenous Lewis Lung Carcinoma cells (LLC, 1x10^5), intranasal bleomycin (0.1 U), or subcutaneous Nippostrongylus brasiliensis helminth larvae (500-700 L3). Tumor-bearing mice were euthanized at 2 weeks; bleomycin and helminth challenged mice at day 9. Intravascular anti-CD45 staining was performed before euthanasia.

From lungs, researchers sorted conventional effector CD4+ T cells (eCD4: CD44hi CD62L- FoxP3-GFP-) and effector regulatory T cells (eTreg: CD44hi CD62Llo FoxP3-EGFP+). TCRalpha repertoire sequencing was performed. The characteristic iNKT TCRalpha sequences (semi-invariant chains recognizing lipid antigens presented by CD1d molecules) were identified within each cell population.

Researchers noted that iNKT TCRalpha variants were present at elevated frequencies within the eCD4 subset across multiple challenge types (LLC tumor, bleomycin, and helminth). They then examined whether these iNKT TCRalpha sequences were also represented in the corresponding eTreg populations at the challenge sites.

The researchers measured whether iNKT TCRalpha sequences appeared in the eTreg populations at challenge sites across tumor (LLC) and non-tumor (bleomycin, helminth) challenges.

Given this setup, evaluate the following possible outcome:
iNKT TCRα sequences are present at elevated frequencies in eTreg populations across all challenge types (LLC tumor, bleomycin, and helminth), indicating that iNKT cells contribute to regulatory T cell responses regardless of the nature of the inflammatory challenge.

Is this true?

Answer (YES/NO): NO